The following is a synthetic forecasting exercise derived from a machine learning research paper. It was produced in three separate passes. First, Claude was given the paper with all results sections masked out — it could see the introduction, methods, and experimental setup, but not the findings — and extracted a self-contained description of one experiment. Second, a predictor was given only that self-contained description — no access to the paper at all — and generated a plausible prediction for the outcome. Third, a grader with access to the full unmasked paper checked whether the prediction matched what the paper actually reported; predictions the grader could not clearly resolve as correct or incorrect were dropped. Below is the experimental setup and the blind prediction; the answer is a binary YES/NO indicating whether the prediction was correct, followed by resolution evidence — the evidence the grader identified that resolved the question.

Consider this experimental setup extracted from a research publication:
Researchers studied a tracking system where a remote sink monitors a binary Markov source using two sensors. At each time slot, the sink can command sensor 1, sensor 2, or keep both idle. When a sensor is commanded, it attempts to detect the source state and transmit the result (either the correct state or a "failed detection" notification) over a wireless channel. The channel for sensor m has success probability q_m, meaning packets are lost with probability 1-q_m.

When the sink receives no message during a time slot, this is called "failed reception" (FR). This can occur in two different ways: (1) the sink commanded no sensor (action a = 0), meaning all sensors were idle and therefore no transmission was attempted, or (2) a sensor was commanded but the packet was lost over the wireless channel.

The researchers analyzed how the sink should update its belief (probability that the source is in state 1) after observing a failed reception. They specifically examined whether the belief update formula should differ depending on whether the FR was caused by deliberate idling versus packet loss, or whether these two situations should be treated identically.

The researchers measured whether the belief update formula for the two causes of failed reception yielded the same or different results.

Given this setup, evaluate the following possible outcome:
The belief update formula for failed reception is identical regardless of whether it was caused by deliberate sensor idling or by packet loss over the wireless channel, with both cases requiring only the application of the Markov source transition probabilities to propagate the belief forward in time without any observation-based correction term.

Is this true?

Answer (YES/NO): YES